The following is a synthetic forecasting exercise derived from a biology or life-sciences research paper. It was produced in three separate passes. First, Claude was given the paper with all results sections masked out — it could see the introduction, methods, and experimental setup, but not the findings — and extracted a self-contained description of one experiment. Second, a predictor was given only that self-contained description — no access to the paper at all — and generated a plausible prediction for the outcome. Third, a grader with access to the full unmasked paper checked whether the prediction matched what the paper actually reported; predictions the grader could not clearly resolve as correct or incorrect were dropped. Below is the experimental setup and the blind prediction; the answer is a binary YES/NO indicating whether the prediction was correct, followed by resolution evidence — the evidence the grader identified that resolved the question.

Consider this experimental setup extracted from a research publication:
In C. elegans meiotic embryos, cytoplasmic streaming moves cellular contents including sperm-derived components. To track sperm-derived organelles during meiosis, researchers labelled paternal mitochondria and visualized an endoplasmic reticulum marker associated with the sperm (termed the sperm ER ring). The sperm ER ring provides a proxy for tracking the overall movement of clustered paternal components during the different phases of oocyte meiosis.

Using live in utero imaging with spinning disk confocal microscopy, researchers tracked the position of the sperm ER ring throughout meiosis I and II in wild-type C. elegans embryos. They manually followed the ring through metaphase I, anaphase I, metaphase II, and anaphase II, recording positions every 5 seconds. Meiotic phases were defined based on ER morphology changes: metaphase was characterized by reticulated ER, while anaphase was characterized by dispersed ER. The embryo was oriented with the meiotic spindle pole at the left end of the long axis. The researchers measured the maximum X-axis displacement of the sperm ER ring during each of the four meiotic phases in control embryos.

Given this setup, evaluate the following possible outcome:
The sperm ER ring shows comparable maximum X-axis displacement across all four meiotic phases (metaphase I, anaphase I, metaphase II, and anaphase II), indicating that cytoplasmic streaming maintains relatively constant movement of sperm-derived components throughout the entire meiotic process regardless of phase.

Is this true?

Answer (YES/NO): NO